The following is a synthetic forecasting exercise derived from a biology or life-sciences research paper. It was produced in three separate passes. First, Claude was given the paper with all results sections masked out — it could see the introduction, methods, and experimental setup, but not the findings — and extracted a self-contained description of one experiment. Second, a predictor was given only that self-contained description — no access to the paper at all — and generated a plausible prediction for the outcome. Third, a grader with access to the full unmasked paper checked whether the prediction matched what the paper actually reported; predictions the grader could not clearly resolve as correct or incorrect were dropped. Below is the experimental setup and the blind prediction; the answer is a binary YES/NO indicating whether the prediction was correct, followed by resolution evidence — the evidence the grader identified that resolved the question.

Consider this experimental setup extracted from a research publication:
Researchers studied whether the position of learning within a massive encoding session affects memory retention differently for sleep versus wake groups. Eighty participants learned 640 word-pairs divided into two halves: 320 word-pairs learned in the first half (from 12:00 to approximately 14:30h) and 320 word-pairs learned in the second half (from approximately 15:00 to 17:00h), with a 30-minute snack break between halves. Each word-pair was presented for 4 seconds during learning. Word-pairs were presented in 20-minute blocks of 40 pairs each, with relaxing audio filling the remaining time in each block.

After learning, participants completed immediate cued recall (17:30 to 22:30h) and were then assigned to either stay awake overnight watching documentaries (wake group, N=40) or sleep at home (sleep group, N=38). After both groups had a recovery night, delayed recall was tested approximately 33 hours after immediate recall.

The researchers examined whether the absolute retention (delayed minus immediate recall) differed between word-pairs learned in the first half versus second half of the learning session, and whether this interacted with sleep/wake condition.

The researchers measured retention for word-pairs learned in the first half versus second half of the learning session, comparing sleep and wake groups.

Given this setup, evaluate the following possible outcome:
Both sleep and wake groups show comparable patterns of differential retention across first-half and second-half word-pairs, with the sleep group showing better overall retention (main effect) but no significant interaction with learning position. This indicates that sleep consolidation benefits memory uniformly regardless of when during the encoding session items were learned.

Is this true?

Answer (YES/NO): NO